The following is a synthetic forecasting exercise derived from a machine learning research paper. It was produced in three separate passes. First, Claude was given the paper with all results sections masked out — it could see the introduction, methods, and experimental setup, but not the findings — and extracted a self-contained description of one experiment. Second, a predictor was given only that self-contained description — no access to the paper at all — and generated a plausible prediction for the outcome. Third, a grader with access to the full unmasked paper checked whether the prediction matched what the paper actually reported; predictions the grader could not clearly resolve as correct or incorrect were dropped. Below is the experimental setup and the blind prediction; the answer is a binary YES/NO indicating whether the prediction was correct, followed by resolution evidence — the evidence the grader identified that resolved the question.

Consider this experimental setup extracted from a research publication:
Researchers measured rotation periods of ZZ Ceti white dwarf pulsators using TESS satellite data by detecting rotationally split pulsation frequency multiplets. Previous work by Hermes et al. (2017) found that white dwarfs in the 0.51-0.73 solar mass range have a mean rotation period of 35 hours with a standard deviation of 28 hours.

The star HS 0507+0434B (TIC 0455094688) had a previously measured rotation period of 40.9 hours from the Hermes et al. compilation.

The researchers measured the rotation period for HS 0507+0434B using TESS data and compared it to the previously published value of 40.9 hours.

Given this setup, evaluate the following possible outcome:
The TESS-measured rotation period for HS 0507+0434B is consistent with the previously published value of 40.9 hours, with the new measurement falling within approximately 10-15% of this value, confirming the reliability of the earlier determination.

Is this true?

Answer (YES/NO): NO